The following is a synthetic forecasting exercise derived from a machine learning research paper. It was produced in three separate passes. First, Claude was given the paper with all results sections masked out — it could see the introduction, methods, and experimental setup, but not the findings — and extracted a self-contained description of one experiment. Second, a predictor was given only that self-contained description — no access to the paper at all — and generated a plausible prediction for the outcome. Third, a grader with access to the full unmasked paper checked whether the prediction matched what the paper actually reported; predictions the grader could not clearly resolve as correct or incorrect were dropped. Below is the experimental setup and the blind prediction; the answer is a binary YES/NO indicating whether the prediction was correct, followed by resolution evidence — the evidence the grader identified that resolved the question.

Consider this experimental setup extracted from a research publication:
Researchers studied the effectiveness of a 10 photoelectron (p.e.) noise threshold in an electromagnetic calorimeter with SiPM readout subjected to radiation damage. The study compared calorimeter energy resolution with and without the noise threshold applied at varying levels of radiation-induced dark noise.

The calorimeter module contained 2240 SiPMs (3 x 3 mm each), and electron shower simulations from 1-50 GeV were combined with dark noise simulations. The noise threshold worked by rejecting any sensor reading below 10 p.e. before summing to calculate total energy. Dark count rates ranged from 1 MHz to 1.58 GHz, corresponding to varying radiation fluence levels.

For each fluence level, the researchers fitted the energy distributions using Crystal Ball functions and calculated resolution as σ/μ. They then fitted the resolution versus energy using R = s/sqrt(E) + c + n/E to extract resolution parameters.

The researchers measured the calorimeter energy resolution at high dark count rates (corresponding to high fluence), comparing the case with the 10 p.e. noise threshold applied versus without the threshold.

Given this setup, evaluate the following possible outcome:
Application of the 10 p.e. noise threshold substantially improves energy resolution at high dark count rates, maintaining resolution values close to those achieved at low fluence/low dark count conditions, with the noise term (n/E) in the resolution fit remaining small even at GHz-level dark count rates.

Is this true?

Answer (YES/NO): NO